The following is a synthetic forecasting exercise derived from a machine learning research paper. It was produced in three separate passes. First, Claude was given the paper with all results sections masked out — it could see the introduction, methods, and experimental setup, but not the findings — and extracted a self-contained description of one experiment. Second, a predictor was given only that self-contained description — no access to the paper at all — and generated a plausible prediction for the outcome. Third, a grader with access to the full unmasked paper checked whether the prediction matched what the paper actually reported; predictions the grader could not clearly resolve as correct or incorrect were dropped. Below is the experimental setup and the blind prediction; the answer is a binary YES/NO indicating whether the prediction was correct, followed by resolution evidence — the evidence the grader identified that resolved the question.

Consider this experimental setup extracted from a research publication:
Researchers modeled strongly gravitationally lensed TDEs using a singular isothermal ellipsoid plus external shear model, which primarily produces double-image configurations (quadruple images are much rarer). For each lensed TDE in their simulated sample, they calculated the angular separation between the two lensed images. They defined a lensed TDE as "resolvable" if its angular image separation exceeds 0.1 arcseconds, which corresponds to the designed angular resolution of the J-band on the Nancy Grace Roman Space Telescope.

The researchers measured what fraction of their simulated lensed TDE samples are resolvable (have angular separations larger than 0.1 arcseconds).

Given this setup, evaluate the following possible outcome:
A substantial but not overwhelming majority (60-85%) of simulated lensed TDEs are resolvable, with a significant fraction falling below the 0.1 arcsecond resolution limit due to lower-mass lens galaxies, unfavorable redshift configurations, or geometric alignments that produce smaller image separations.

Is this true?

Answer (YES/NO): NO